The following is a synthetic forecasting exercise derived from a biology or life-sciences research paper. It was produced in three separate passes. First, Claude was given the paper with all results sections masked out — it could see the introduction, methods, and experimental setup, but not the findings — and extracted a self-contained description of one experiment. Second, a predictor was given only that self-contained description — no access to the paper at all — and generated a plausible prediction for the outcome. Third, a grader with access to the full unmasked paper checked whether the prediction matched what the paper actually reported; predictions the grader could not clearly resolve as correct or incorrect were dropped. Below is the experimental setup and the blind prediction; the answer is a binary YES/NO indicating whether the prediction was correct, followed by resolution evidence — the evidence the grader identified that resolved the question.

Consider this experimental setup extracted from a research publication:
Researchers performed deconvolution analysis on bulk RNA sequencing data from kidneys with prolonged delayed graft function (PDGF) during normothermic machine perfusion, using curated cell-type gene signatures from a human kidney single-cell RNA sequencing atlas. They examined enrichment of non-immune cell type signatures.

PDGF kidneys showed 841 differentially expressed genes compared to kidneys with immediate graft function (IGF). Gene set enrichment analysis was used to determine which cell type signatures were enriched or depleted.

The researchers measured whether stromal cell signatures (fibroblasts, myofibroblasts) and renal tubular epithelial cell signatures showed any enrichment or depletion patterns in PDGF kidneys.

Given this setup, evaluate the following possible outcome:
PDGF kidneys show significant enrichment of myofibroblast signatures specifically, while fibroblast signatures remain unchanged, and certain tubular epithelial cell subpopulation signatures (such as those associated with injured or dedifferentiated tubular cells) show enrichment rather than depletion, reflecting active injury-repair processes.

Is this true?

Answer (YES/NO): NO